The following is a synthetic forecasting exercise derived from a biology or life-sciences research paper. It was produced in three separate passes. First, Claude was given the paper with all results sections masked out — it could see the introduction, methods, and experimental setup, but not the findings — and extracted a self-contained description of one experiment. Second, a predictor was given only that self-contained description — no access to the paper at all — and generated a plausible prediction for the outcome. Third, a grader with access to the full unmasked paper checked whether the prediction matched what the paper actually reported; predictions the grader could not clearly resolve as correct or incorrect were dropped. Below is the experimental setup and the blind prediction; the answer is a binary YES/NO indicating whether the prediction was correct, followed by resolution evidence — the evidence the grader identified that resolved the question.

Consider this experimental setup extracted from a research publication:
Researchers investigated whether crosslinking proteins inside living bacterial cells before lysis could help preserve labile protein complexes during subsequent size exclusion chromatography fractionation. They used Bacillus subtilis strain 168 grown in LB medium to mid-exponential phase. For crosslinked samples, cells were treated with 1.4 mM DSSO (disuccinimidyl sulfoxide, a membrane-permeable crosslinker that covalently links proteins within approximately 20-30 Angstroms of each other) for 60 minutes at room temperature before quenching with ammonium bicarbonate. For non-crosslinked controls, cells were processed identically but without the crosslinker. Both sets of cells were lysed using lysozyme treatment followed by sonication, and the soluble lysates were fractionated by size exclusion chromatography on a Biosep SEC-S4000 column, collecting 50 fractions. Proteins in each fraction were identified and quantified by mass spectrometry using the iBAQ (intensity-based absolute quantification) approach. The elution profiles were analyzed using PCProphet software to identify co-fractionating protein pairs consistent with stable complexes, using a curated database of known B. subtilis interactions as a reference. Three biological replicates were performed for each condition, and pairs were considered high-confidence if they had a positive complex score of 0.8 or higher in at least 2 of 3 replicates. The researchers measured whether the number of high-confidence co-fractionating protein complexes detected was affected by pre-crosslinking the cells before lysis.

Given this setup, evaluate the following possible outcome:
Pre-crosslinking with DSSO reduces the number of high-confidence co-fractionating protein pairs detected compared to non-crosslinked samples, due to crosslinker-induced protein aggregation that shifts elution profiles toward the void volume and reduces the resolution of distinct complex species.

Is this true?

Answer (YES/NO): NO